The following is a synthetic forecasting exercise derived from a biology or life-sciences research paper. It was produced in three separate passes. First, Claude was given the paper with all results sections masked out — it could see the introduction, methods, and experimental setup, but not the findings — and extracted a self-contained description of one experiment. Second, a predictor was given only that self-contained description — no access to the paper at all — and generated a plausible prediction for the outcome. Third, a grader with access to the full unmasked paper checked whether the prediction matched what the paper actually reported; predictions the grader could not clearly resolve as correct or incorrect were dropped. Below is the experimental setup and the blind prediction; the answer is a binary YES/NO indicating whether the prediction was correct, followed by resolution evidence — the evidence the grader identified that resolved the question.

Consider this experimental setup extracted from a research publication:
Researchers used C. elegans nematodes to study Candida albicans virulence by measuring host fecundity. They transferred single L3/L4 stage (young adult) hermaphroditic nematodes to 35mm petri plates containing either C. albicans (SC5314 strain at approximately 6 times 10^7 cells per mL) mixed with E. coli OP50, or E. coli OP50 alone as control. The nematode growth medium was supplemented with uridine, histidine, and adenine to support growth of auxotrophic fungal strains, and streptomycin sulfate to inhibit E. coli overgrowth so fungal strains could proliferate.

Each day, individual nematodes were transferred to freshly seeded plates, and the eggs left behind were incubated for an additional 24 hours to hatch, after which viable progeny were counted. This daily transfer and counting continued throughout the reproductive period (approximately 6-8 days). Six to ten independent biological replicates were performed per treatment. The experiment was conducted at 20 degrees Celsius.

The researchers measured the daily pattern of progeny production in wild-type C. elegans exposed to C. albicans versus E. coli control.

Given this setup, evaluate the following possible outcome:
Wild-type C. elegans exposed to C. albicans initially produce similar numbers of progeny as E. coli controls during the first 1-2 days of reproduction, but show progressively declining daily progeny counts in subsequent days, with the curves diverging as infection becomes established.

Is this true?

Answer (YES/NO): NO